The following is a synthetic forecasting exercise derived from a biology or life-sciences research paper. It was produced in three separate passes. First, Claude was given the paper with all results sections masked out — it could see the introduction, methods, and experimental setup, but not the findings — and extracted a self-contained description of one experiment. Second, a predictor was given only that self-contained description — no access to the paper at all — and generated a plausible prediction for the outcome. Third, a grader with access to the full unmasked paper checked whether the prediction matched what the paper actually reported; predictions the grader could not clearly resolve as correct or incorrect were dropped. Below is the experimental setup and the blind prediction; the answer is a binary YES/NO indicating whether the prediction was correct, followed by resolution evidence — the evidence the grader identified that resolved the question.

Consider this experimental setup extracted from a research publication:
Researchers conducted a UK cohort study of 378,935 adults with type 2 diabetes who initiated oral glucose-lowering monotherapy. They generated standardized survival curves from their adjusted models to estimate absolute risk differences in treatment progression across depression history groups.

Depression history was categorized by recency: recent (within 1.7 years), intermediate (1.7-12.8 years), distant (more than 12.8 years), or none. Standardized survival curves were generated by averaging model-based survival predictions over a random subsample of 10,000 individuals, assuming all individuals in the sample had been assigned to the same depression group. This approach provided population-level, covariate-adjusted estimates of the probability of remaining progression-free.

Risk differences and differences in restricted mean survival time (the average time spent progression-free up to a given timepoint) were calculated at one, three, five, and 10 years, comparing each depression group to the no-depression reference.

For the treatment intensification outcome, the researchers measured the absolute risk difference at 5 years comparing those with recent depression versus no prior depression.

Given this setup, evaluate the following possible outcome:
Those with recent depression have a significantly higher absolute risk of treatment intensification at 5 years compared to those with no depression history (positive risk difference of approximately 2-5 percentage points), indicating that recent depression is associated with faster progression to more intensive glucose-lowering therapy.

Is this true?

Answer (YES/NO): YES